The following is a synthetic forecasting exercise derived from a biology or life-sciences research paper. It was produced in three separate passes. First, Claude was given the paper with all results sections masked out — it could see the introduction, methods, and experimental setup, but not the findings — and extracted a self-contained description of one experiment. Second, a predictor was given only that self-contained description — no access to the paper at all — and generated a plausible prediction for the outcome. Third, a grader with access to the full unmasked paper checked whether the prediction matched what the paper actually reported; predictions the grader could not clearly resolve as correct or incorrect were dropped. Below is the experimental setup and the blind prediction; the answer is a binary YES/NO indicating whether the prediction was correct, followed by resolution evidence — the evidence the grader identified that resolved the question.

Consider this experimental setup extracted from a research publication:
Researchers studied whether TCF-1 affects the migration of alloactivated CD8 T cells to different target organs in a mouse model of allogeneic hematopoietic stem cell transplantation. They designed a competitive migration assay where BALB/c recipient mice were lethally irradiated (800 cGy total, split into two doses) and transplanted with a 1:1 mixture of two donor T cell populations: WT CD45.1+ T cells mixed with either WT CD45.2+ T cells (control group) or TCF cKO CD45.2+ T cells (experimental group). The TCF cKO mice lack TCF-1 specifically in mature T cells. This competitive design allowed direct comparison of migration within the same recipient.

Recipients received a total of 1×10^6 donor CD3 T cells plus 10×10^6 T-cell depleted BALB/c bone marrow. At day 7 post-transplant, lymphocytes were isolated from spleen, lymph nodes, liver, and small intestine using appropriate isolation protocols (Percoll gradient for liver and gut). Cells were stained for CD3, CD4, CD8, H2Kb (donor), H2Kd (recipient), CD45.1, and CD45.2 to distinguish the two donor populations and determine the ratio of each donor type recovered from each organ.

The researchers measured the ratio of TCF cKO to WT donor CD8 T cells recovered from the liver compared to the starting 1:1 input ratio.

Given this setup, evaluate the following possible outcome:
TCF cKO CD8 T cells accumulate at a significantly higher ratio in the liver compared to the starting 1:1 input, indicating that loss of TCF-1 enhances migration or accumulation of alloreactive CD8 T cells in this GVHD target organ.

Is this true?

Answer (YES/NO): NO